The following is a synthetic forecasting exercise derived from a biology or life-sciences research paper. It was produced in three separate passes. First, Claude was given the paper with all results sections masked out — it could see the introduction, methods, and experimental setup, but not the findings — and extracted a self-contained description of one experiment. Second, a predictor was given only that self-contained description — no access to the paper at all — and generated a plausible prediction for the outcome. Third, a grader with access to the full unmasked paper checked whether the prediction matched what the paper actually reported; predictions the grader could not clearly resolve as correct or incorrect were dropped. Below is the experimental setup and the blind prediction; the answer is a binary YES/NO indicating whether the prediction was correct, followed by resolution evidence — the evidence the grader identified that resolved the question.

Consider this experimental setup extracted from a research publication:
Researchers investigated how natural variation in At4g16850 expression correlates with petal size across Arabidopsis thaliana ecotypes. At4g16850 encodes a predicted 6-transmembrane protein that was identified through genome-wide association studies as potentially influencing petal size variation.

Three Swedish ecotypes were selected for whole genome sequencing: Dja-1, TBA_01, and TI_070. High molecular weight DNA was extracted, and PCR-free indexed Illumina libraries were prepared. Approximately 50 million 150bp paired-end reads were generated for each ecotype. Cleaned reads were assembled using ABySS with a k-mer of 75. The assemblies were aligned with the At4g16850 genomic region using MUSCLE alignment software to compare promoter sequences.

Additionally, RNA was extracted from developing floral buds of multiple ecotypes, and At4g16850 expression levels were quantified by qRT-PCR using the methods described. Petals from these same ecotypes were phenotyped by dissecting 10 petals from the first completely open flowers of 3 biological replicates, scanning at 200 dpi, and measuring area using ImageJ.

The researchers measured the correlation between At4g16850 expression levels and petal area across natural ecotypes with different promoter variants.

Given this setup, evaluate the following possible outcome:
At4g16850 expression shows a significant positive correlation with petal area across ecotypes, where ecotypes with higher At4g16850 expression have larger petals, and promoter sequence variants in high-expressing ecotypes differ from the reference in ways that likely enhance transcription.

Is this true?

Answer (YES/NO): YES